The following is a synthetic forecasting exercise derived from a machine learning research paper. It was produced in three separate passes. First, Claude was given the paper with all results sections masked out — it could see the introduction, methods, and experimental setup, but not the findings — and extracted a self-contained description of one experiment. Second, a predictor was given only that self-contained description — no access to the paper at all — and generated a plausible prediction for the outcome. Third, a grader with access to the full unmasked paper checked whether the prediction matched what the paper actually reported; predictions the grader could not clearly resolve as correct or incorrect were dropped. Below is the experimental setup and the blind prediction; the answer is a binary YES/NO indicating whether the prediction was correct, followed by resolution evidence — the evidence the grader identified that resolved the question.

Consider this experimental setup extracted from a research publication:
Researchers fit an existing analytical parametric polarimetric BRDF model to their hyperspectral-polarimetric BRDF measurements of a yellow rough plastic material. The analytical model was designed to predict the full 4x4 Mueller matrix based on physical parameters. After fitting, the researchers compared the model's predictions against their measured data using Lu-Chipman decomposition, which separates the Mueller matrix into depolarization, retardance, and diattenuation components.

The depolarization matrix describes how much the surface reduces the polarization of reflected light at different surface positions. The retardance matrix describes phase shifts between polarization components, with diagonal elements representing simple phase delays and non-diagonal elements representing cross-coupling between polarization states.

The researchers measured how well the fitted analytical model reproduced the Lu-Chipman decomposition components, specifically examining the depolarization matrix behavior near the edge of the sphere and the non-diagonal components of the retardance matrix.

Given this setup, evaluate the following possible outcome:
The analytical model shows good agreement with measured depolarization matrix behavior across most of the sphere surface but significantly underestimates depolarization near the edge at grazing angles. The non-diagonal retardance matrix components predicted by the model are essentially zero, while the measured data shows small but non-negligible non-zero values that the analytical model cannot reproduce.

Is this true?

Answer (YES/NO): NO